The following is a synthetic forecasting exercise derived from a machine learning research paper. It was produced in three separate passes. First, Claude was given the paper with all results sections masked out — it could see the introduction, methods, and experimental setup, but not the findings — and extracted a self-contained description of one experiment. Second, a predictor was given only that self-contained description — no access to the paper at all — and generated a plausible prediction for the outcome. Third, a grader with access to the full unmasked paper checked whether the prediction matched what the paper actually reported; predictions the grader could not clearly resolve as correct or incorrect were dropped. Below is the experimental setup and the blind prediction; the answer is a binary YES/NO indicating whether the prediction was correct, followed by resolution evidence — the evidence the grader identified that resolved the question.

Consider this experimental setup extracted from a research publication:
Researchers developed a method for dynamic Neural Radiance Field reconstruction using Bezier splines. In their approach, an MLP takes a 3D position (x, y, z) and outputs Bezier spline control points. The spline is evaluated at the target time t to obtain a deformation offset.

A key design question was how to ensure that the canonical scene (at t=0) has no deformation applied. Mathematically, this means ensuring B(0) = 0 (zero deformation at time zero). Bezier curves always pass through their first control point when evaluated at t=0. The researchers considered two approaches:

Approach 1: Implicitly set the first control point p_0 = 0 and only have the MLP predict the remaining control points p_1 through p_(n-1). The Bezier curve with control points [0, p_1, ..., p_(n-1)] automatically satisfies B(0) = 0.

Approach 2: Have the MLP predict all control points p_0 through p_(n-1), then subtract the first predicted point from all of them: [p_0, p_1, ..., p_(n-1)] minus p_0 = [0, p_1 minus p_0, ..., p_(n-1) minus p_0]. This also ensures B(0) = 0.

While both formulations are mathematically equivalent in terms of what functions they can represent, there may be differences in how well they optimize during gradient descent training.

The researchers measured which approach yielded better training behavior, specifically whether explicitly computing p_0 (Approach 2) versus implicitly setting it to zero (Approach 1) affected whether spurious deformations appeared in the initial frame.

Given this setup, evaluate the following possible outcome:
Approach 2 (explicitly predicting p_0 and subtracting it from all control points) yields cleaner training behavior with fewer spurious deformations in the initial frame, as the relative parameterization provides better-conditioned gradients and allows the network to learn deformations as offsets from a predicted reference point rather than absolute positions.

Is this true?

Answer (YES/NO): YES